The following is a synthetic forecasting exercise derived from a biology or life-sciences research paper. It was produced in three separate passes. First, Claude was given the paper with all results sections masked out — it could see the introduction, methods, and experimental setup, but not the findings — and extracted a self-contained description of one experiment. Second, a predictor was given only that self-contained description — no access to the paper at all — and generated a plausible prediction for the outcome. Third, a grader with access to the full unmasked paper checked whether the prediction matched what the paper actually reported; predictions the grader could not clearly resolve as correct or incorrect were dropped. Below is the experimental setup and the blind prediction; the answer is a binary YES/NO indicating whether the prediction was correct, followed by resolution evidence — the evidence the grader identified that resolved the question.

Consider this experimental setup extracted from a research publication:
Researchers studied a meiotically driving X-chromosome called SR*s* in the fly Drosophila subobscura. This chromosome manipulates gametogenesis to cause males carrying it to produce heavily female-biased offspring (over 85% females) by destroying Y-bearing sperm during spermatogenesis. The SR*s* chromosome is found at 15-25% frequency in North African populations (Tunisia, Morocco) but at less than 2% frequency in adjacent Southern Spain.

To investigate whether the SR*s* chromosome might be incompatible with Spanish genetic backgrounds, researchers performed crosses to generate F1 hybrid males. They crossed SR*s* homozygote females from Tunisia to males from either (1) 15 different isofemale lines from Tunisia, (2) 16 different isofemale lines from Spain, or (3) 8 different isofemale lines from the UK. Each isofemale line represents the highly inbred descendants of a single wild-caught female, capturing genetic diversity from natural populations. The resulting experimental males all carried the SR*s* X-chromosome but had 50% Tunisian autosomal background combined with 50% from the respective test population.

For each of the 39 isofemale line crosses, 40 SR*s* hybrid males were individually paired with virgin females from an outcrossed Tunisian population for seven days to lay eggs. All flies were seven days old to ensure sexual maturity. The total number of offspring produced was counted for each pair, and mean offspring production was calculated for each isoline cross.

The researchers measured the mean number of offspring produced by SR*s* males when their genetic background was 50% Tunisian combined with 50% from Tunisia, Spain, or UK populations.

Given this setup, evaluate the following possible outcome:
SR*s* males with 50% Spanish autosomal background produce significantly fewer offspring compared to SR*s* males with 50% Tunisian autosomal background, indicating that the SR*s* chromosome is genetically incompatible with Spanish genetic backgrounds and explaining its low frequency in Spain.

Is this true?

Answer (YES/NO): YES